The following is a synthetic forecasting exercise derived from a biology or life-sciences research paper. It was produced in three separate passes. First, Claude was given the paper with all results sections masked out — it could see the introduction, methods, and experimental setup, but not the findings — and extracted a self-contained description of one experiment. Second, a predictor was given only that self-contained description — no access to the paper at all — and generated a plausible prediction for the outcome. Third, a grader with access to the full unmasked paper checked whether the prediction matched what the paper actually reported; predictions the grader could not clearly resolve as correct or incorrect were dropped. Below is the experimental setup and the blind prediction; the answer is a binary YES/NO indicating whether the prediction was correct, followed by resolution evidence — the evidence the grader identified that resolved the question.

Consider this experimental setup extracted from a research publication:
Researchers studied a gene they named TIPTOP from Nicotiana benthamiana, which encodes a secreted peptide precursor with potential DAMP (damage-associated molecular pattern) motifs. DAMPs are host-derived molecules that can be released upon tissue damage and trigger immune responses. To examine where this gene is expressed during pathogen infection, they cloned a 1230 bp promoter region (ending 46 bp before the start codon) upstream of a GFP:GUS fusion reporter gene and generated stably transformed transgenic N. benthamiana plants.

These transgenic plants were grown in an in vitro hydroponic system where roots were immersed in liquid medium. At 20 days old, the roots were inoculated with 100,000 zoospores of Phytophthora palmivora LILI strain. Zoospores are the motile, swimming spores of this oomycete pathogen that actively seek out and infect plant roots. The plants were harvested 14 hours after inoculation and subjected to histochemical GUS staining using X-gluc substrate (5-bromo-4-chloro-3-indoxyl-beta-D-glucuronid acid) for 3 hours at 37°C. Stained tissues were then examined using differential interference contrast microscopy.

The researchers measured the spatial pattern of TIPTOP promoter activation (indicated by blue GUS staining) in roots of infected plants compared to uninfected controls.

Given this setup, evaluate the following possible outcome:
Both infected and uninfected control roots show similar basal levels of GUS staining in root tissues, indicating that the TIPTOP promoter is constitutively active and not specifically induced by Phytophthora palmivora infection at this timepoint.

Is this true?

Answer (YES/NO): NO